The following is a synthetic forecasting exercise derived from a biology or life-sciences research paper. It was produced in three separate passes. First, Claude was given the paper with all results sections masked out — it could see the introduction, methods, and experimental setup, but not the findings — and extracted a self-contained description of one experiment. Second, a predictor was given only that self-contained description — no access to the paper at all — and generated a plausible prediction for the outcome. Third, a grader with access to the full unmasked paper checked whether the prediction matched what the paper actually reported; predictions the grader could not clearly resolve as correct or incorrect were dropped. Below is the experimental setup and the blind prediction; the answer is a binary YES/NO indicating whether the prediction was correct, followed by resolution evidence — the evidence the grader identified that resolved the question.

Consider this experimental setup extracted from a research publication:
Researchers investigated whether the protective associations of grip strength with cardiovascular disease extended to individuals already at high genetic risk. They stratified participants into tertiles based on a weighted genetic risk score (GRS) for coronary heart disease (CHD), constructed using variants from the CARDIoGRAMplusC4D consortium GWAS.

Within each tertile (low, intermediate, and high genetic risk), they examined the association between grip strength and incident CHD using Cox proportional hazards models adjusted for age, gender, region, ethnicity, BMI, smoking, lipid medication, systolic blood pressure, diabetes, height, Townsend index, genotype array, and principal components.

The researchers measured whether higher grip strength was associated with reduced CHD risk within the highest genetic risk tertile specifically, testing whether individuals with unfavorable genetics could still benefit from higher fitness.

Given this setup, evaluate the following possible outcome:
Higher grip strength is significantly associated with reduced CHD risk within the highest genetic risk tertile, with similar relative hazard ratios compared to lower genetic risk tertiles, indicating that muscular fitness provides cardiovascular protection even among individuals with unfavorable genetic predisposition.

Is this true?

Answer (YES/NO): NO